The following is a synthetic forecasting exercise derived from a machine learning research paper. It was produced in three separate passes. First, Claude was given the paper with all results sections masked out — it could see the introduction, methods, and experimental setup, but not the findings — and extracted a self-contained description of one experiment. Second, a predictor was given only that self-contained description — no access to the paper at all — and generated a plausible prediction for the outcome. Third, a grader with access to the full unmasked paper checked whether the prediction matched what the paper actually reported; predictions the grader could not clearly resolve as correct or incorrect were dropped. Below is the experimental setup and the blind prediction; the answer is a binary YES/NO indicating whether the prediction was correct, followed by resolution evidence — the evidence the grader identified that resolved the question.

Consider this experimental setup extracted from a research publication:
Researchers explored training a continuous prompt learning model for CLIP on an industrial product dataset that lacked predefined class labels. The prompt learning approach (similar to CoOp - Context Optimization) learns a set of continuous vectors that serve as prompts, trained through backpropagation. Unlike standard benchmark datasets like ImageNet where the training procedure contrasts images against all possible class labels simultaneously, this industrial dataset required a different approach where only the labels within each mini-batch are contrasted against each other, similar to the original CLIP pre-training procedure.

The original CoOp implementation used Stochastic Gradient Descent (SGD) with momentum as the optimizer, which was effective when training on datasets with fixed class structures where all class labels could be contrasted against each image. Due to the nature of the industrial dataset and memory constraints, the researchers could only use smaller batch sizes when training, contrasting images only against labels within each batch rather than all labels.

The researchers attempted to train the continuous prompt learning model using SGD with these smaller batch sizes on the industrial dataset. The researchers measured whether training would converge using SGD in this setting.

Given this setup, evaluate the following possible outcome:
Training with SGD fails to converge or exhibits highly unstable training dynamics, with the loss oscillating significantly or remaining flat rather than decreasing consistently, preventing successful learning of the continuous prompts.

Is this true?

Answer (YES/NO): YES